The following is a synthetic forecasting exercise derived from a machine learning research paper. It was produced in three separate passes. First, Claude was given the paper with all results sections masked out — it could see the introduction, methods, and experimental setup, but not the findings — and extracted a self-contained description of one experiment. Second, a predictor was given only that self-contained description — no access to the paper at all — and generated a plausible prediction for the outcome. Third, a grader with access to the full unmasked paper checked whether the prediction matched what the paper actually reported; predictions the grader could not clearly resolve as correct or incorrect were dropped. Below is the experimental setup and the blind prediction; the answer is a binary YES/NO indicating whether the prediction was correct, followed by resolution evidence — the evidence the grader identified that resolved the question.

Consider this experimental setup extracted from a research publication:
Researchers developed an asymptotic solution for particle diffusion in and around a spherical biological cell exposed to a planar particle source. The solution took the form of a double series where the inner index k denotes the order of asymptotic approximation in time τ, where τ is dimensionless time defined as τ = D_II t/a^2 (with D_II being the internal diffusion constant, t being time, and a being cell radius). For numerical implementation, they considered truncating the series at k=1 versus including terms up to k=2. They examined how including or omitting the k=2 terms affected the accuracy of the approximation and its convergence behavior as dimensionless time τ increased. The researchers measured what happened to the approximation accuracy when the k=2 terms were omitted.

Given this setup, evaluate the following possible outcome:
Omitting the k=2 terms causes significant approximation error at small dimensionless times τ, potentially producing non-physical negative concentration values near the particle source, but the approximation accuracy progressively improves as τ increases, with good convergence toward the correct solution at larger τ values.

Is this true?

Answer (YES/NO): NO